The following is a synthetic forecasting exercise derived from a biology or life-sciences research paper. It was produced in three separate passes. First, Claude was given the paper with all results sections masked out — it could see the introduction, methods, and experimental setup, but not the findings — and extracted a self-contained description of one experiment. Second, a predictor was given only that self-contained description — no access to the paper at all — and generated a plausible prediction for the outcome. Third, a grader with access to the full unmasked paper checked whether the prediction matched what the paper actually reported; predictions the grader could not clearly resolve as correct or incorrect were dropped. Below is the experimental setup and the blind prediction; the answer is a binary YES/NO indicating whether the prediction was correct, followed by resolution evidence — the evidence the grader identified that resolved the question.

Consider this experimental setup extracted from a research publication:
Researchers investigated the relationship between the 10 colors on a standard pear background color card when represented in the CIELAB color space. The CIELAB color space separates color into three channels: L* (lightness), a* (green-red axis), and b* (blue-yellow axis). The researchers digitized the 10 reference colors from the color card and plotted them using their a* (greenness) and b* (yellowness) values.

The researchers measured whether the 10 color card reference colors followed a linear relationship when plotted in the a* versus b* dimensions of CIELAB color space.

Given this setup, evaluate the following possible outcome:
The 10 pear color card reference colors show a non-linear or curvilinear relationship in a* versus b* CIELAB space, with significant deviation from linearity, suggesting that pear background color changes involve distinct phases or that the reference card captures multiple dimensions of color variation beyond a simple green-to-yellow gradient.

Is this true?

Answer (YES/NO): NO